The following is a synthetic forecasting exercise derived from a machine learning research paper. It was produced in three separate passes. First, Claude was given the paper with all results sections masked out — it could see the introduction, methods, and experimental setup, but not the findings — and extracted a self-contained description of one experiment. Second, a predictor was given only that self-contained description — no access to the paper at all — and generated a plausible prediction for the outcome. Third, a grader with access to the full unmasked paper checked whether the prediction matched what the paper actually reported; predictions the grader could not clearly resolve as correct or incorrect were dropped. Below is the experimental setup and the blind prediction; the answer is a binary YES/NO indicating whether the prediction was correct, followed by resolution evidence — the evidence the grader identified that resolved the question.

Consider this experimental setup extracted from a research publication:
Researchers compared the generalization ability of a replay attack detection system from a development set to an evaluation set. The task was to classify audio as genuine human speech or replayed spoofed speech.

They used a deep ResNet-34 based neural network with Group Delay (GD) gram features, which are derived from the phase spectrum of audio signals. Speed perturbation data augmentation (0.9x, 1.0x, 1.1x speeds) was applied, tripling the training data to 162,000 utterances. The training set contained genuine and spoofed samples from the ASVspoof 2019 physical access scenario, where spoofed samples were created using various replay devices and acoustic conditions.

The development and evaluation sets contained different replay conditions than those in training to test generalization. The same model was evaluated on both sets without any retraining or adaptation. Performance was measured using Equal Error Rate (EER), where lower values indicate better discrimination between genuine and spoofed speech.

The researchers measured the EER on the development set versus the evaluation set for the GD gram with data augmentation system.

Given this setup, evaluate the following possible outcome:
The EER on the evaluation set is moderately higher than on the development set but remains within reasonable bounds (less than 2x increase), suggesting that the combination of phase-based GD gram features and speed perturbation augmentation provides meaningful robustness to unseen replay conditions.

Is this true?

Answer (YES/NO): NO